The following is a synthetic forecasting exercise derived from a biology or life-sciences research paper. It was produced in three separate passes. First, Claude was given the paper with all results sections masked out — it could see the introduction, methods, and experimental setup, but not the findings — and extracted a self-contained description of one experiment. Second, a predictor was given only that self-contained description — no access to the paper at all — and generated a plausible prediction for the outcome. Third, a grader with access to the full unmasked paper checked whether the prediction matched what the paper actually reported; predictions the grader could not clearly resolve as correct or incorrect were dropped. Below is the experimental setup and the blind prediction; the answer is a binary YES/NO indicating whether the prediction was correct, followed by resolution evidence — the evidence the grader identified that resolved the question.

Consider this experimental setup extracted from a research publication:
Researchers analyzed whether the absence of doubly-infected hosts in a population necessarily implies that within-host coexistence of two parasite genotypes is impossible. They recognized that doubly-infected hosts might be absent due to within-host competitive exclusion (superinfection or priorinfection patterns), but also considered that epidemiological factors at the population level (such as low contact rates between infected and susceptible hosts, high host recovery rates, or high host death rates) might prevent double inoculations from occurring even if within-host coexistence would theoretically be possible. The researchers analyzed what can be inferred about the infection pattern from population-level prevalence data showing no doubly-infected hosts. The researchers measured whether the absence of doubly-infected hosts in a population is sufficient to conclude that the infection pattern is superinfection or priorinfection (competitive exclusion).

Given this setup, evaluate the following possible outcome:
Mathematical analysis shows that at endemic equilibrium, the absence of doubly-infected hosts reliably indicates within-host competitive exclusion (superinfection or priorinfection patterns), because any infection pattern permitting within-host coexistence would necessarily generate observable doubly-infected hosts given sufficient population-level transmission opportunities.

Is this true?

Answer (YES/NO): NO